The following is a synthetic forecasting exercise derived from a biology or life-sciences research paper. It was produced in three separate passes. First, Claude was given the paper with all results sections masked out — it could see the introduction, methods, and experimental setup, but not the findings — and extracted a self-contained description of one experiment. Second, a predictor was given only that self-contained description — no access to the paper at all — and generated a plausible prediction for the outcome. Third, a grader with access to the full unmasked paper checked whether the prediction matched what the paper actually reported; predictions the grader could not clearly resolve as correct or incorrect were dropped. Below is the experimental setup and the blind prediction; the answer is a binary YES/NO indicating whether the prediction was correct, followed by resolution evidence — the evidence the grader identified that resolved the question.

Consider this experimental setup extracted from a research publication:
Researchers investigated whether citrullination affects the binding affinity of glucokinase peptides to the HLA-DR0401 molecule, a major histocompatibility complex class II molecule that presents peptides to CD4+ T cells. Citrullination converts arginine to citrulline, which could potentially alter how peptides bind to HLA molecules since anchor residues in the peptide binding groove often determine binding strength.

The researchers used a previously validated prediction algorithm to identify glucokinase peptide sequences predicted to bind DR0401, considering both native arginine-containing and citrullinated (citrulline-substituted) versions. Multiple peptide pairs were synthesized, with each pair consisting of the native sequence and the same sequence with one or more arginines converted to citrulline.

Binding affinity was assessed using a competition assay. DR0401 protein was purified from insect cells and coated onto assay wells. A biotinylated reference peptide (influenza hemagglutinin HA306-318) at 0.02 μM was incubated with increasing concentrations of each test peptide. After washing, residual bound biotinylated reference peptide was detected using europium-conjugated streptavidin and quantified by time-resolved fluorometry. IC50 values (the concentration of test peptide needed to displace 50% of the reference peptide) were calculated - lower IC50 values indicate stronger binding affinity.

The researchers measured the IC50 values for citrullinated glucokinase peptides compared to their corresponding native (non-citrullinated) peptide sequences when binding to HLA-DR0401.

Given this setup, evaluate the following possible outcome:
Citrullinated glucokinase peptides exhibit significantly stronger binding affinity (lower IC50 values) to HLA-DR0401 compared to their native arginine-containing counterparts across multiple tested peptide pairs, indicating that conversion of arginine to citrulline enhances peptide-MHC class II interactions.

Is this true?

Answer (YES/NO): NO